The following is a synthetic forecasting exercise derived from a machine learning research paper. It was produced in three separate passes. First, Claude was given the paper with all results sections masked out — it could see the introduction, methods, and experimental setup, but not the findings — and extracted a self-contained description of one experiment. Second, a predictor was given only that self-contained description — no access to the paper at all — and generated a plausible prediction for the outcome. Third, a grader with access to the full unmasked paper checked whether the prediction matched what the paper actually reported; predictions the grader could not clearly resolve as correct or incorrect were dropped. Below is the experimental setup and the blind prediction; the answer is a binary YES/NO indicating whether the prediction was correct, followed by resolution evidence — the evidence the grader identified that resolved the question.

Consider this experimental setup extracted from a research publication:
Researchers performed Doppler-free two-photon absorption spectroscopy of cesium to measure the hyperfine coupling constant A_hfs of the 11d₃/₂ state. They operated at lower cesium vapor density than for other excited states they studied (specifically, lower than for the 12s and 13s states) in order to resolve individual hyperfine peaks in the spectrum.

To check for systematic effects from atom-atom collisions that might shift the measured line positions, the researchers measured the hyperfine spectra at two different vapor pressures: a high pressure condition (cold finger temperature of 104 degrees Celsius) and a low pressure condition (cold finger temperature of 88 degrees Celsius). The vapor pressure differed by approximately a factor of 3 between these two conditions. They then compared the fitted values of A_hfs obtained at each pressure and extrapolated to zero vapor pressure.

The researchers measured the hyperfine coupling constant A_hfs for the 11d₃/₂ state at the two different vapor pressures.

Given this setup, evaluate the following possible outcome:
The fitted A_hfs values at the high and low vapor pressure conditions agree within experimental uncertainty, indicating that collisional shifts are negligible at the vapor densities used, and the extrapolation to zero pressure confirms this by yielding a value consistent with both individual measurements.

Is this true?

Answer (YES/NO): YES